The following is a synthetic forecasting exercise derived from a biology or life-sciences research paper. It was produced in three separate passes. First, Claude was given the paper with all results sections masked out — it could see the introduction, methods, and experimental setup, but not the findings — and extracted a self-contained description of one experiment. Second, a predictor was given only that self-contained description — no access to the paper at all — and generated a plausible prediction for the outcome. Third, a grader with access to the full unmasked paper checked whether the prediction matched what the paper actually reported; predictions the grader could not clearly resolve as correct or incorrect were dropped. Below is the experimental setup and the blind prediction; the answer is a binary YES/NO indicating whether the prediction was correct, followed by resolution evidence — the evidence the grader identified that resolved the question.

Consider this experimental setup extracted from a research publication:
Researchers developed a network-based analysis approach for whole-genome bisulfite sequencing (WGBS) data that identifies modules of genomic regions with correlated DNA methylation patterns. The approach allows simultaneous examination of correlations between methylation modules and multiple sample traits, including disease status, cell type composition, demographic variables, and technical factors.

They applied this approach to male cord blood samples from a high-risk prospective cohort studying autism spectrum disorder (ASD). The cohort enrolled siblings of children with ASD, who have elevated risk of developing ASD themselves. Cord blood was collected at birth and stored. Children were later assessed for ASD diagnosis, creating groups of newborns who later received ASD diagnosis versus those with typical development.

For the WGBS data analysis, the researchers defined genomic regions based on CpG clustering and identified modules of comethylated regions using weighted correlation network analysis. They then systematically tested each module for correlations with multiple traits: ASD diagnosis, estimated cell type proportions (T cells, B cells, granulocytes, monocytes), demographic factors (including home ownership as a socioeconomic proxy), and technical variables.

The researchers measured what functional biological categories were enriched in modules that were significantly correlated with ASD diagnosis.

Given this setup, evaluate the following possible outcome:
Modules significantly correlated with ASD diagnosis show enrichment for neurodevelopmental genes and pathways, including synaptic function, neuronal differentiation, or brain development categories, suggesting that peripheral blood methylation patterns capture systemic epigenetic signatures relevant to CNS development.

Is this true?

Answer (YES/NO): YES